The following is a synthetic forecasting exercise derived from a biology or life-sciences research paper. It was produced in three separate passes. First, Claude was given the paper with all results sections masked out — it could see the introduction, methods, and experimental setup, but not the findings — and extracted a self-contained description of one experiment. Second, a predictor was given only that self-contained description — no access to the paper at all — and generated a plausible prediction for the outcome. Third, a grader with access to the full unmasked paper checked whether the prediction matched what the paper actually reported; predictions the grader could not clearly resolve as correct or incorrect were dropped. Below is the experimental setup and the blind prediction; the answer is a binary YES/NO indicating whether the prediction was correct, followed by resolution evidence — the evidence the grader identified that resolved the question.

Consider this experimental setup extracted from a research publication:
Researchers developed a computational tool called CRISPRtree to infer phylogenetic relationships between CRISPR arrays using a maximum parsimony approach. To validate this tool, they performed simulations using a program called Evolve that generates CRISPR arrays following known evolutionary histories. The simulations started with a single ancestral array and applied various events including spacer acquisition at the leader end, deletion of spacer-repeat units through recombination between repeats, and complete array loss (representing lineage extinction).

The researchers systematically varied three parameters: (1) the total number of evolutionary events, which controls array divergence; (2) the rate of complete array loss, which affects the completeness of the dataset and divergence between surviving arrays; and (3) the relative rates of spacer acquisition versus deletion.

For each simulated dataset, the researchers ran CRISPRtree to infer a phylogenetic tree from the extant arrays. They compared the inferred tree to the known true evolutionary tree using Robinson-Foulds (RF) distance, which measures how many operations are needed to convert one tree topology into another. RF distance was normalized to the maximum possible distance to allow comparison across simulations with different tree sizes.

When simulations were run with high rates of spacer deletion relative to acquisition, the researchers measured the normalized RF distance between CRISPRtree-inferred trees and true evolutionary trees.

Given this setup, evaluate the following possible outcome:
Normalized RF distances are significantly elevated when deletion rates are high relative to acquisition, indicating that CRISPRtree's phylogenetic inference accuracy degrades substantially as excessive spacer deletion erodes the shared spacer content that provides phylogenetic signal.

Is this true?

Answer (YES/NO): YES